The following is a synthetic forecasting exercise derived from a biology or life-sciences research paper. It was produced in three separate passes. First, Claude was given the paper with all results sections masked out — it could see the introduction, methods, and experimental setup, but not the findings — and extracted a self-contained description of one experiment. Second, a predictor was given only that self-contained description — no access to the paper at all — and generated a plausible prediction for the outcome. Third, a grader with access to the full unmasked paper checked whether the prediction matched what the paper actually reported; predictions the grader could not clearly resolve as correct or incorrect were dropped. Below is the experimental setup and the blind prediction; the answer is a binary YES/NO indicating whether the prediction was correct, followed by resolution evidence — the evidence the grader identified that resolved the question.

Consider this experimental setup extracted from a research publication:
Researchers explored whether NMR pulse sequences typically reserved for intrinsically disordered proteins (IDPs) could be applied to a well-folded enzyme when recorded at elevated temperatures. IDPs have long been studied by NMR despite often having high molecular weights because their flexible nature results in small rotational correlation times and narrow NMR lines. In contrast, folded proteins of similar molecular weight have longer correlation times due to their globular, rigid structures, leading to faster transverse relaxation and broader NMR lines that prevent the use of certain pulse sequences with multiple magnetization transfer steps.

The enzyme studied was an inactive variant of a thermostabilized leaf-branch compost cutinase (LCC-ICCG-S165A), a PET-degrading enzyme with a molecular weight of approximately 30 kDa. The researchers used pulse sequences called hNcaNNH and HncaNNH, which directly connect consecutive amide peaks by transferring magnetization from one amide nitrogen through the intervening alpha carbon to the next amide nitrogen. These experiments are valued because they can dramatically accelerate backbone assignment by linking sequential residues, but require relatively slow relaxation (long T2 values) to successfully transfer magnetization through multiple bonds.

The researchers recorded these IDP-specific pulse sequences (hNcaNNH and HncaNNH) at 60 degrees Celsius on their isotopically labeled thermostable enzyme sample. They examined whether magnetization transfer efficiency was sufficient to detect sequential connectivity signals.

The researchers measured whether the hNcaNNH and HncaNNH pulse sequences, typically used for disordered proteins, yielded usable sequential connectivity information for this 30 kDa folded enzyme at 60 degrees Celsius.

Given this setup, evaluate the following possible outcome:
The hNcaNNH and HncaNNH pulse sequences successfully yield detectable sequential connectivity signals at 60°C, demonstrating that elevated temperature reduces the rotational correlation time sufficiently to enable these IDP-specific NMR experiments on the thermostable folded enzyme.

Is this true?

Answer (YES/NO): YES